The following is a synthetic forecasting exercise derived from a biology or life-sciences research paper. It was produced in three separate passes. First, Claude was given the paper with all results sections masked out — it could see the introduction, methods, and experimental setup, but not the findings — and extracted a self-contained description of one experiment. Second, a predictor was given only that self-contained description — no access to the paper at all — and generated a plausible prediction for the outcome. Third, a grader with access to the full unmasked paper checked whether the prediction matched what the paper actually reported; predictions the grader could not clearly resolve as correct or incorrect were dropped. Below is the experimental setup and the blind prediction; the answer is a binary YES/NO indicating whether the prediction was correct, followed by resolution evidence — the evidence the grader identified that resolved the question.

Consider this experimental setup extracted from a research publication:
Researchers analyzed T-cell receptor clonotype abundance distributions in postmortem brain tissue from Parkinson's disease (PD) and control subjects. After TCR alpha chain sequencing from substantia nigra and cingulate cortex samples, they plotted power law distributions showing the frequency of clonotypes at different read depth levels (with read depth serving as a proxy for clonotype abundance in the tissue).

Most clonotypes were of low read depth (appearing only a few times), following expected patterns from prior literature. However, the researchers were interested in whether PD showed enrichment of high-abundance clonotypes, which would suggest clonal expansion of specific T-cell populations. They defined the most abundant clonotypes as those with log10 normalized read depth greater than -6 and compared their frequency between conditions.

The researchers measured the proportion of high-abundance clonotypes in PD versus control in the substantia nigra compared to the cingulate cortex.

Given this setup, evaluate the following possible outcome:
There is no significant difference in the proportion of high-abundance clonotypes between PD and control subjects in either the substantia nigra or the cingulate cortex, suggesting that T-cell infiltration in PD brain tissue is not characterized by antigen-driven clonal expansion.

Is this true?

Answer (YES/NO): NO